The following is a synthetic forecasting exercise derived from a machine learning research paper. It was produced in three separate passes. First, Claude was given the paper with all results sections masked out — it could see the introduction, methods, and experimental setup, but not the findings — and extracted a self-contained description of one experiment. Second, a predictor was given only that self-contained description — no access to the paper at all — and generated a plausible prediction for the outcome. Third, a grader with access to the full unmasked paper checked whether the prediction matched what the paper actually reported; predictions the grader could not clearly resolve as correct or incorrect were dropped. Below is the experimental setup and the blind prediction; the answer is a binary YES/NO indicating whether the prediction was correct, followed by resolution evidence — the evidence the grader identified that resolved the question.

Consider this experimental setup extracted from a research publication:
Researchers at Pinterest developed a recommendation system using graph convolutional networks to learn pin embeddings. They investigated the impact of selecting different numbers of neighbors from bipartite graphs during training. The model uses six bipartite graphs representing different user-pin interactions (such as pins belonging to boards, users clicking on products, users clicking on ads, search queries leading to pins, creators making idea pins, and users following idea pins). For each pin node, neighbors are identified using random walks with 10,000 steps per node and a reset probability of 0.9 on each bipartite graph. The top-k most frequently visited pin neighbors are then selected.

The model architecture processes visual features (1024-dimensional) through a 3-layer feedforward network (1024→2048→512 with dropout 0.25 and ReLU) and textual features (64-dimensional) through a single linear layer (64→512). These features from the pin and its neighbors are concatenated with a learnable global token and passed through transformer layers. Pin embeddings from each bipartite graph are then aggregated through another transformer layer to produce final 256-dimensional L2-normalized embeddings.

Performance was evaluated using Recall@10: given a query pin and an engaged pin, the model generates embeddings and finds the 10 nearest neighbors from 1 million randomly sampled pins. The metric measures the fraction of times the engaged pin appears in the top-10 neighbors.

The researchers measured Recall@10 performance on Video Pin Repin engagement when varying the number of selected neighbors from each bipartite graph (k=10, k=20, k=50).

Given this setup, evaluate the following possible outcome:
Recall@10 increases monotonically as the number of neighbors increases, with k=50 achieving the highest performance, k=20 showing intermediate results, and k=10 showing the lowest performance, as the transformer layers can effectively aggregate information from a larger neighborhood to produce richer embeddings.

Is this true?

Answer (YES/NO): YES